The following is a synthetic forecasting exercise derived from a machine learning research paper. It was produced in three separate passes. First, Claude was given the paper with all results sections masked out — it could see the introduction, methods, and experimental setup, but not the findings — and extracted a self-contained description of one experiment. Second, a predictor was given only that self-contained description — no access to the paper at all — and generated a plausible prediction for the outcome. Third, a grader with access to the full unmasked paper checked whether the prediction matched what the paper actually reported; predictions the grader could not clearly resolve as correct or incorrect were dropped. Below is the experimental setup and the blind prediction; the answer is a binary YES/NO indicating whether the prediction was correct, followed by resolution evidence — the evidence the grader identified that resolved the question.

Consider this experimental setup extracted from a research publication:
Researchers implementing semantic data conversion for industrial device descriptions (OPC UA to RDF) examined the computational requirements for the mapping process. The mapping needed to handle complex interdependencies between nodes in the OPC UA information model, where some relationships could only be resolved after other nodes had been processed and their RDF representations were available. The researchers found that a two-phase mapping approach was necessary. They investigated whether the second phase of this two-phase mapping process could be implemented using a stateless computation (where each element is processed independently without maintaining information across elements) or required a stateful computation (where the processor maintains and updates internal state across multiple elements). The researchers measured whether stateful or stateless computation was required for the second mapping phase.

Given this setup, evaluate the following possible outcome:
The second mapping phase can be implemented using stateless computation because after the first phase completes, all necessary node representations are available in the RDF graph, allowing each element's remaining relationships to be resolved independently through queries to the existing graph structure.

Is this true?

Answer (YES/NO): NO